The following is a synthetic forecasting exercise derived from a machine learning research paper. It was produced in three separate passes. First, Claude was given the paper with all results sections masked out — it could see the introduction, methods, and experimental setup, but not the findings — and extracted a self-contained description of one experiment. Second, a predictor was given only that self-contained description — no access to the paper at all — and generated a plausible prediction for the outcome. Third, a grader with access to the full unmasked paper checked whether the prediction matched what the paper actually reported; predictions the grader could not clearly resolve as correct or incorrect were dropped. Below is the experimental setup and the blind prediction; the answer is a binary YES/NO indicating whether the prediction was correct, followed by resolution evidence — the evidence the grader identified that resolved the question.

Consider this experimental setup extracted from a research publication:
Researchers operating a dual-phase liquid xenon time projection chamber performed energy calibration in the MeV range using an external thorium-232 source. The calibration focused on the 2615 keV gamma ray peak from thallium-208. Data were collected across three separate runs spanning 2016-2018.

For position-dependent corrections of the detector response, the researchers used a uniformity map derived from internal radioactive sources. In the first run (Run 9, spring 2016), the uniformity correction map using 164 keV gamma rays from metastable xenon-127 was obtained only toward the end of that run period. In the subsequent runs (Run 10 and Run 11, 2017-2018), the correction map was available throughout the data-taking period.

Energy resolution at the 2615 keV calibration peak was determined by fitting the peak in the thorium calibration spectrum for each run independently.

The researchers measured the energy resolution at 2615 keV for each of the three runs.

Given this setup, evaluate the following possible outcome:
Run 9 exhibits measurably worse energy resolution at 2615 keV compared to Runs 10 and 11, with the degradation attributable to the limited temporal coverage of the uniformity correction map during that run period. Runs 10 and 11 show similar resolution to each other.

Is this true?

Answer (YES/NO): YES